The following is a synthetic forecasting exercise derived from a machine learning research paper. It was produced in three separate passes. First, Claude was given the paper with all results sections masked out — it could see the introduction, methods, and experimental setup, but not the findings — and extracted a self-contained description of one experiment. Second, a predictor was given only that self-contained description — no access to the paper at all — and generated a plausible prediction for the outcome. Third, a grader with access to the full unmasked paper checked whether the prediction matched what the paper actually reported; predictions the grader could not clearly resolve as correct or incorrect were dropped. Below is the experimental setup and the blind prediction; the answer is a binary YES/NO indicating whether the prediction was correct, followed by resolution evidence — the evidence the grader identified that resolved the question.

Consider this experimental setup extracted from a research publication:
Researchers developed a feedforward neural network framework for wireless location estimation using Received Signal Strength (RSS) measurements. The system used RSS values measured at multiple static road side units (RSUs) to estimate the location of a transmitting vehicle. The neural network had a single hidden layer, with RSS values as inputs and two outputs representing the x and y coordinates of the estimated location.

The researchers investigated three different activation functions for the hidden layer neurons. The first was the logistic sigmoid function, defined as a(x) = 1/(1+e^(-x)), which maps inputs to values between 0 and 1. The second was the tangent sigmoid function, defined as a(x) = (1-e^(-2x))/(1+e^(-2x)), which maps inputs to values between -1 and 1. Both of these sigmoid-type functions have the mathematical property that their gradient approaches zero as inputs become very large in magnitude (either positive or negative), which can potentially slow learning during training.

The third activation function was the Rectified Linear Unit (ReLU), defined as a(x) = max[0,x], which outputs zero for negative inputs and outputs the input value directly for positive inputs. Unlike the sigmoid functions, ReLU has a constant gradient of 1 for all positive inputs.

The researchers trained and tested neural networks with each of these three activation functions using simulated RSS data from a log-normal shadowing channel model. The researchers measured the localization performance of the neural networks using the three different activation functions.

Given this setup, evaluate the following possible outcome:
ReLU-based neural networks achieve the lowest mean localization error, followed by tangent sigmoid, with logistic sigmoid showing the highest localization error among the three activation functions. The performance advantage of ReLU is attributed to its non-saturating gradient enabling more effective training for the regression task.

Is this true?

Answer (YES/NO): NO